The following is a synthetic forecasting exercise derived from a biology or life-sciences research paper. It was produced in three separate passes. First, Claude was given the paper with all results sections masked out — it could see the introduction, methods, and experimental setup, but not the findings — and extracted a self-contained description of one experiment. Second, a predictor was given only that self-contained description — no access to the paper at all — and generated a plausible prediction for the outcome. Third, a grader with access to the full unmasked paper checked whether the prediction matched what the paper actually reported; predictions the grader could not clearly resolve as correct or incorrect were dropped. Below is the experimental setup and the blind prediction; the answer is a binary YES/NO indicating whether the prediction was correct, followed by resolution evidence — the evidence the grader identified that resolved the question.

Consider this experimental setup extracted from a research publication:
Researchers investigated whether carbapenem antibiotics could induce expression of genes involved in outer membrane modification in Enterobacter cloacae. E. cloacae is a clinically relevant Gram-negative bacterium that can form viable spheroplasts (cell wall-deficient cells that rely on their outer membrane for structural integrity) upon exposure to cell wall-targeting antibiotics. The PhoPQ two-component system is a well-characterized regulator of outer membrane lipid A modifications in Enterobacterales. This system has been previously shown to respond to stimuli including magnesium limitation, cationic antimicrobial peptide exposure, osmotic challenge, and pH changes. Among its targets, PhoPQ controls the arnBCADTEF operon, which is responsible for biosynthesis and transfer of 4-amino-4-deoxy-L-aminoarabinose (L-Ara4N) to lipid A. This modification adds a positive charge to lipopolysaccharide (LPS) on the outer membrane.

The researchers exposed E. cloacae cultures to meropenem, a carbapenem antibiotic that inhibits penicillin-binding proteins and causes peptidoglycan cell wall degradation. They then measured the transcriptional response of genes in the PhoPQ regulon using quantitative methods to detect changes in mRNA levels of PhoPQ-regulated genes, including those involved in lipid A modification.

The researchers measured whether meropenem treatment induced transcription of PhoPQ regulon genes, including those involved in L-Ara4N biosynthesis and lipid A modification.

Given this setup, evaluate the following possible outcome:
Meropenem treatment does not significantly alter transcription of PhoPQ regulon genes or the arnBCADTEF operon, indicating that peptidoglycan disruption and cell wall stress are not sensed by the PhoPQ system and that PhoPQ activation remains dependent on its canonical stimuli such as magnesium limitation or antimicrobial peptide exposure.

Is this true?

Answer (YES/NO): NO